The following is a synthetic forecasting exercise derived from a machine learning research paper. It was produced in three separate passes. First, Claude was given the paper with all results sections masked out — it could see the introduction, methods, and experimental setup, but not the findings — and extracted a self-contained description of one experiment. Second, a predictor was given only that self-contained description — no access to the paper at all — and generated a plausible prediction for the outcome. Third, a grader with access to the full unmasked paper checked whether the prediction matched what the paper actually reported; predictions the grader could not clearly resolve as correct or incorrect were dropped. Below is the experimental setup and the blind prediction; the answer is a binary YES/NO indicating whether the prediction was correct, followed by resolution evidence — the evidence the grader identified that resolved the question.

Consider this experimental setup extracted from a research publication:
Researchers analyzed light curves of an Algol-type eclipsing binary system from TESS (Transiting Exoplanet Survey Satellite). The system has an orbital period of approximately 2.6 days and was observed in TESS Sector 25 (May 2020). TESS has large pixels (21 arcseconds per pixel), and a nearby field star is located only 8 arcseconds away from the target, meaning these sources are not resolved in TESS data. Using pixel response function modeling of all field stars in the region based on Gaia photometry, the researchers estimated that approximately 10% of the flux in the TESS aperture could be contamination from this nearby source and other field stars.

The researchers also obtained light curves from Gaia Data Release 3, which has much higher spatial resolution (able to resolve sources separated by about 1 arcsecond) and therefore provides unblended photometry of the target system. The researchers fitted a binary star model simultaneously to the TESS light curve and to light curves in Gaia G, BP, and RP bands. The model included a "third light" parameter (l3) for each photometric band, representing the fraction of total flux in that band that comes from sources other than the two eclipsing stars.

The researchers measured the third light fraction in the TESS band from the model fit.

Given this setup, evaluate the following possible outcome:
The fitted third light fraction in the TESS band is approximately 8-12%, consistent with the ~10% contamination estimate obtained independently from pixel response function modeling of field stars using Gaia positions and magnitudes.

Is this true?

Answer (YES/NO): YES